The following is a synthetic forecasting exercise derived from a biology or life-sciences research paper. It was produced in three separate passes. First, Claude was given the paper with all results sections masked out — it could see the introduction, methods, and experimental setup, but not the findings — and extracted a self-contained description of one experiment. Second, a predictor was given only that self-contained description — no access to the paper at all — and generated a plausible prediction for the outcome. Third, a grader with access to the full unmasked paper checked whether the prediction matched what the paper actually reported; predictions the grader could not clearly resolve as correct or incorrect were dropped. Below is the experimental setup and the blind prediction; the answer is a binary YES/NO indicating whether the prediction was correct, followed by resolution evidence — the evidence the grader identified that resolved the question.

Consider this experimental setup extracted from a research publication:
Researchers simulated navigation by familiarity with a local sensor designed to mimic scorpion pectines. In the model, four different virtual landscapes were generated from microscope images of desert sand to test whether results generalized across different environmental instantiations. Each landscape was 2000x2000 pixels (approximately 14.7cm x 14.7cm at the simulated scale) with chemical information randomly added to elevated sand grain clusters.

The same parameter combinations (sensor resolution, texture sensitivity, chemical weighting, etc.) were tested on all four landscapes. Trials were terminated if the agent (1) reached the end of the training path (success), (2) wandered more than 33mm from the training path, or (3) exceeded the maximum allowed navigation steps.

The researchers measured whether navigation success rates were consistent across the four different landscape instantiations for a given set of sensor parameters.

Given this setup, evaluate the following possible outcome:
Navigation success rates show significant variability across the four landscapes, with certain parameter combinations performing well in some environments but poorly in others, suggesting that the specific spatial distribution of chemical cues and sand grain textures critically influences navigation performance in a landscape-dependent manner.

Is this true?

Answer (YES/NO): YES